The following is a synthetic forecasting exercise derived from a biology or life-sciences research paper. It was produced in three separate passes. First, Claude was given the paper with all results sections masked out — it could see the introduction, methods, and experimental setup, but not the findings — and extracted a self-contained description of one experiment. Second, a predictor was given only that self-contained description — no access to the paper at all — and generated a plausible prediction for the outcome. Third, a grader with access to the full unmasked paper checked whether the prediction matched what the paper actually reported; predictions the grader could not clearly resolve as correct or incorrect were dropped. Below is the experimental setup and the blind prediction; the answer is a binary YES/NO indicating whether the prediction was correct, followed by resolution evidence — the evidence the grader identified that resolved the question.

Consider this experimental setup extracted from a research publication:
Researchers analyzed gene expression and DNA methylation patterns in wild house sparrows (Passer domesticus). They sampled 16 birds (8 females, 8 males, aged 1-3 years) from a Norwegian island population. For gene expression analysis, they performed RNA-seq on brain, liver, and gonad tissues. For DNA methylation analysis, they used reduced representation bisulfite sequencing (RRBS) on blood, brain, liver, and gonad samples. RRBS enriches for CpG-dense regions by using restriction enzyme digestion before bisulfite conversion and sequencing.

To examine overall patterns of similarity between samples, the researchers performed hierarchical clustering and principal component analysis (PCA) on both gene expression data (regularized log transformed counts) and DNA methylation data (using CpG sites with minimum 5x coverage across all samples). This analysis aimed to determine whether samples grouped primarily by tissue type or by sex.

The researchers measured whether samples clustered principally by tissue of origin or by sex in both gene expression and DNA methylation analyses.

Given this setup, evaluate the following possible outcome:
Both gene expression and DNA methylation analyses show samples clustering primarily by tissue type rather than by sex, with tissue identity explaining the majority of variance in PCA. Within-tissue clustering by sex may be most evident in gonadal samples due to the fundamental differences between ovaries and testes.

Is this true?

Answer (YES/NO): YES